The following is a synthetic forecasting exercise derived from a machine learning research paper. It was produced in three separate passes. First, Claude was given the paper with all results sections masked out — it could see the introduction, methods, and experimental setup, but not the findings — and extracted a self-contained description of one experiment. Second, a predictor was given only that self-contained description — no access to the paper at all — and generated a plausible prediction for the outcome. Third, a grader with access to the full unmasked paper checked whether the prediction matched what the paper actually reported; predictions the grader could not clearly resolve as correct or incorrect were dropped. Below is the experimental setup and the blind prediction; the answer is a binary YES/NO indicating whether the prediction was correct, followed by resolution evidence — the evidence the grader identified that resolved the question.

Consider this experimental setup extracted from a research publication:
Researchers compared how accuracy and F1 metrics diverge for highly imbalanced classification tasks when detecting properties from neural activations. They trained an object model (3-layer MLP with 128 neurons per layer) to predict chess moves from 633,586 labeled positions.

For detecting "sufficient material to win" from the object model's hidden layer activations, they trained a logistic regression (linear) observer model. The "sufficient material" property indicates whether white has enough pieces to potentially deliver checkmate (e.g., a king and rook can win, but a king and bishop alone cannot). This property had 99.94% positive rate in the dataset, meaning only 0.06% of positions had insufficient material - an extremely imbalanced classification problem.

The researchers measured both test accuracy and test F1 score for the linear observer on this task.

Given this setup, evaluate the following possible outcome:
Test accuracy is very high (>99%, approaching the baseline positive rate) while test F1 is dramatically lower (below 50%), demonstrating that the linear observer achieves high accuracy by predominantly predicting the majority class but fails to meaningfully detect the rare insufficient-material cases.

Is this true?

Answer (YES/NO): YES